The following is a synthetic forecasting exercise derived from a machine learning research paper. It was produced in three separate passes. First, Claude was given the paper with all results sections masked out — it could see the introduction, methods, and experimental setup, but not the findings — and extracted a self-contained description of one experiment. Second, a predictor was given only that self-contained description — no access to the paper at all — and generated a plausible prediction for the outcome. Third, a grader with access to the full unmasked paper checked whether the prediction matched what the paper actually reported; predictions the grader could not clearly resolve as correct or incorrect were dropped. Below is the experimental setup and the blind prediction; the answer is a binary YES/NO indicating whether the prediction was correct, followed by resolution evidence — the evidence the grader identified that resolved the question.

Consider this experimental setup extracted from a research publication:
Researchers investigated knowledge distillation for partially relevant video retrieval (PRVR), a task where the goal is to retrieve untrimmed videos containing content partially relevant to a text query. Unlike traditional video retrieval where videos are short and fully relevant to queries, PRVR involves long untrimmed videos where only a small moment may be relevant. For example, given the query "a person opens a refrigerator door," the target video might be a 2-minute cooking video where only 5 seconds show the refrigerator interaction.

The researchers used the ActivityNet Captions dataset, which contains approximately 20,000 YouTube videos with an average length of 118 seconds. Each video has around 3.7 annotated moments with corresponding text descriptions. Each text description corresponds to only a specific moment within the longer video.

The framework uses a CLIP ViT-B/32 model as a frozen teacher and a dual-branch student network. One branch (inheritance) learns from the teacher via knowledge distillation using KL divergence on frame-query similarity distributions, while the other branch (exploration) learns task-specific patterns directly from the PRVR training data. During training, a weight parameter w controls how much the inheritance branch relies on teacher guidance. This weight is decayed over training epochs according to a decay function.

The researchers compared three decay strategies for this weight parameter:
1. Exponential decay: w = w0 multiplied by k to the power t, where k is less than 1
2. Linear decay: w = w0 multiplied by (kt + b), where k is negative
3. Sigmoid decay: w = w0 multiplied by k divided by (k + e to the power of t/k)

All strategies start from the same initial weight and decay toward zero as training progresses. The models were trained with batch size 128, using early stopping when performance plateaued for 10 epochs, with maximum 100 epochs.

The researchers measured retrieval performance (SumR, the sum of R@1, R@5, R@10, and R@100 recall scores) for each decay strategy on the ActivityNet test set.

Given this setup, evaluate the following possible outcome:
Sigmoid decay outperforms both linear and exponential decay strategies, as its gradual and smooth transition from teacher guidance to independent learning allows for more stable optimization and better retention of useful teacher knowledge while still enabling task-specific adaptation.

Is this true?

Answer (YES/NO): NO